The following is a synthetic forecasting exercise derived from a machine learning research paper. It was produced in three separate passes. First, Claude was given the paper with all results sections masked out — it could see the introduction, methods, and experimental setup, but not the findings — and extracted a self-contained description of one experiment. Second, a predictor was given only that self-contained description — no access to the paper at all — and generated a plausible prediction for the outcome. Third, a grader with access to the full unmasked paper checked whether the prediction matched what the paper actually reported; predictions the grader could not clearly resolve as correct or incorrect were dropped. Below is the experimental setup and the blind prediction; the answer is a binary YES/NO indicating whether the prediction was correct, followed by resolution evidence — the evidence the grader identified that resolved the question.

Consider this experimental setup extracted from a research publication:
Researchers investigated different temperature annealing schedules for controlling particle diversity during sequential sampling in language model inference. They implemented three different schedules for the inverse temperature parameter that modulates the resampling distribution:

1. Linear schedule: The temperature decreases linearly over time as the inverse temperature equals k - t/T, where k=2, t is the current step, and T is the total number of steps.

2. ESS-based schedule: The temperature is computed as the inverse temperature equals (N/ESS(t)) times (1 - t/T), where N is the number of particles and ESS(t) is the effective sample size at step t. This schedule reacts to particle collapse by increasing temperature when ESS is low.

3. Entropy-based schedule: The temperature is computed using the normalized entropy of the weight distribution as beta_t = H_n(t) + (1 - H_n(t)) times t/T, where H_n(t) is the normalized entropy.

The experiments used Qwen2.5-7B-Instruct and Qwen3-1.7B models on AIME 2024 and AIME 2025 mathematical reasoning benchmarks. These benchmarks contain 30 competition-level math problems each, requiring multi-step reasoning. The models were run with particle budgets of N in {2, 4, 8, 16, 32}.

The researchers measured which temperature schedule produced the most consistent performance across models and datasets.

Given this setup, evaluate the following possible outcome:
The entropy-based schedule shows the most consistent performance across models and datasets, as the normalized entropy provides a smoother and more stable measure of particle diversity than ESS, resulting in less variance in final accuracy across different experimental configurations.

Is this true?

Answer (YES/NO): NO